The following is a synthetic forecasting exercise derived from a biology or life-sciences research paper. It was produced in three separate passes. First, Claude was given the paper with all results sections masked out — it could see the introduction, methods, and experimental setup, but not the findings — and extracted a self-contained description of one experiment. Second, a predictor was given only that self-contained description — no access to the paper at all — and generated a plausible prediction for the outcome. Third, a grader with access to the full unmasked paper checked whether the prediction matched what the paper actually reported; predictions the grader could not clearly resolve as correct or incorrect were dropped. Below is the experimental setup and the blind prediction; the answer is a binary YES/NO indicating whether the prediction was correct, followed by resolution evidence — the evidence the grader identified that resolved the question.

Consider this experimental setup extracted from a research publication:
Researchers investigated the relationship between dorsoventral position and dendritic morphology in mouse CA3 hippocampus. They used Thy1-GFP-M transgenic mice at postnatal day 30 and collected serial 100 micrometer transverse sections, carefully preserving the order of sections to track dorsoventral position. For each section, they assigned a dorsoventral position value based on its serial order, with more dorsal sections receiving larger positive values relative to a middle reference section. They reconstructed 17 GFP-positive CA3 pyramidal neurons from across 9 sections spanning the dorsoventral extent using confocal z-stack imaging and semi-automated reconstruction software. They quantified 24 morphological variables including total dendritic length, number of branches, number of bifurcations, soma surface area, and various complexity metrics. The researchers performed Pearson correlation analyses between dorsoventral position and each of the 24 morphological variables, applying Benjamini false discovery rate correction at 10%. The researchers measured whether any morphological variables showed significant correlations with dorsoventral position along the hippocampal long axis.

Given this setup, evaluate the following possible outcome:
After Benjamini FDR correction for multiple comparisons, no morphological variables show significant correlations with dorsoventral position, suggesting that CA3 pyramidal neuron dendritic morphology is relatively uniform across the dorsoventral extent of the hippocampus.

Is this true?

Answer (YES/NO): YES